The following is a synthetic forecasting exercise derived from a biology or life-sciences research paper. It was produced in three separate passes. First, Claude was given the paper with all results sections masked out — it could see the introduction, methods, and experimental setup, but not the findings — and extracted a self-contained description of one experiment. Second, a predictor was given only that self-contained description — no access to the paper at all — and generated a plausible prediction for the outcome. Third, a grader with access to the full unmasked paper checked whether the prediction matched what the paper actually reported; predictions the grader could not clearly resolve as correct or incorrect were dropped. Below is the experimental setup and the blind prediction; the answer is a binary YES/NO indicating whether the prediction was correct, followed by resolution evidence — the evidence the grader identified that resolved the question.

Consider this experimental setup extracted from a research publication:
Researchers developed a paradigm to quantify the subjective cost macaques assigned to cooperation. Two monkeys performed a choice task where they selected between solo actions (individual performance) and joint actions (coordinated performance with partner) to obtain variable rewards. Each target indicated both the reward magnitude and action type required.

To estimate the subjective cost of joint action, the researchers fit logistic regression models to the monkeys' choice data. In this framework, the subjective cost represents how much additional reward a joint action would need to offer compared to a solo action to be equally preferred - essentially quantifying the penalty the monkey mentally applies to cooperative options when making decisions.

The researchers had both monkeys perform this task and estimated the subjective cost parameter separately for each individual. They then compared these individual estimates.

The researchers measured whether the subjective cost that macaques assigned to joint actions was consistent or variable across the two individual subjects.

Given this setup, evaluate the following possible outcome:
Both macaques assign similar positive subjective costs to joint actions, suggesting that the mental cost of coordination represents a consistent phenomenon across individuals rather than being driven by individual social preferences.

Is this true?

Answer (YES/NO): YES